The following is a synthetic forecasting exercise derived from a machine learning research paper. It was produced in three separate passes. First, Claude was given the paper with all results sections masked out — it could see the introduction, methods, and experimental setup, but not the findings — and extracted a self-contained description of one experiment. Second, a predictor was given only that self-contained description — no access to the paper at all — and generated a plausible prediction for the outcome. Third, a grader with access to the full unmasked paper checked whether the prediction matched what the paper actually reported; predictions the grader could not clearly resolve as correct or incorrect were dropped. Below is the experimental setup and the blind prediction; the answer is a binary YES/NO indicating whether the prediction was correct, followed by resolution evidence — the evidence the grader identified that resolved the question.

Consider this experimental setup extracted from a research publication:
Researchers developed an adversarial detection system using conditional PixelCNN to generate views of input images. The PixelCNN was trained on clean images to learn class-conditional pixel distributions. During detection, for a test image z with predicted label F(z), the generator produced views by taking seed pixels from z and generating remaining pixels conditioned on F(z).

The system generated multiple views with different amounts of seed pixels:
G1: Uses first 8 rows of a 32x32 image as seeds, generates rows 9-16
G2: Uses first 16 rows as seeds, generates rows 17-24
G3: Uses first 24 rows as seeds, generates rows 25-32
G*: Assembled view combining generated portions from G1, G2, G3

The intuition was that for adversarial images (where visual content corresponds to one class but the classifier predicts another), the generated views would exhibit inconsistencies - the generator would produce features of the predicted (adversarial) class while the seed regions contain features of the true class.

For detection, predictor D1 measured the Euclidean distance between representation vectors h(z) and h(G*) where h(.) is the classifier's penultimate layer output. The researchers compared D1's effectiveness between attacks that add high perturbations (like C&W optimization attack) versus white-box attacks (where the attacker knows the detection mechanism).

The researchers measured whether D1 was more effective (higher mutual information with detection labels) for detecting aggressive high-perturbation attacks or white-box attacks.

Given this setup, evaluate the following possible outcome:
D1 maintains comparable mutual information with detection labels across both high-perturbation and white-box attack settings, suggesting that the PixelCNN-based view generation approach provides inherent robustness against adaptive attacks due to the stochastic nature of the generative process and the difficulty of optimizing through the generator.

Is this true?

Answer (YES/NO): NO